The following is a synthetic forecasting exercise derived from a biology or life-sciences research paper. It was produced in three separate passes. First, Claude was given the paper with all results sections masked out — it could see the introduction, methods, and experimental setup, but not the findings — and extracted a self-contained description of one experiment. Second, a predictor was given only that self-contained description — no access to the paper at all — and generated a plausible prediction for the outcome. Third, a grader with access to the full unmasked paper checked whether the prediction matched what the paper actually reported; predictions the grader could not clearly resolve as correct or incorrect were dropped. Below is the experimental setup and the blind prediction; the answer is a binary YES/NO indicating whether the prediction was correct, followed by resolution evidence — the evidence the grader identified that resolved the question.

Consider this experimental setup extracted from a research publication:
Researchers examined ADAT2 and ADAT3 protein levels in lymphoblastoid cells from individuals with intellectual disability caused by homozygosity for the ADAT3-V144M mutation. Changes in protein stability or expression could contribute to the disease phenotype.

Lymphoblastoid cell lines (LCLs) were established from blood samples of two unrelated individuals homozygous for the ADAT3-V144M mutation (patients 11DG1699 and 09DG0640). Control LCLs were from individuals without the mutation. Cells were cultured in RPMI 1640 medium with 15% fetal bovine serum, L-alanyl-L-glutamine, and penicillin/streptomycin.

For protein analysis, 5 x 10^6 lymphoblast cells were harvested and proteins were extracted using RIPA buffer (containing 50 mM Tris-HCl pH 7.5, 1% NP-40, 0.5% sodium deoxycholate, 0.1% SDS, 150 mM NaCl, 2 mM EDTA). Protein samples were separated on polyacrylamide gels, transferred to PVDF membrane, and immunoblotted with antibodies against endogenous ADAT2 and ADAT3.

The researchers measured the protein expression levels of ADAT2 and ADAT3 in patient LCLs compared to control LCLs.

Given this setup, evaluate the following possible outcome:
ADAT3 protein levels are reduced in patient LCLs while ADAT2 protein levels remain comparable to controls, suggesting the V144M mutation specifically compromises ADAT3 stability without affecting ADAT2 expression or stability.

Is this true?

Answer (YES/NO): NO